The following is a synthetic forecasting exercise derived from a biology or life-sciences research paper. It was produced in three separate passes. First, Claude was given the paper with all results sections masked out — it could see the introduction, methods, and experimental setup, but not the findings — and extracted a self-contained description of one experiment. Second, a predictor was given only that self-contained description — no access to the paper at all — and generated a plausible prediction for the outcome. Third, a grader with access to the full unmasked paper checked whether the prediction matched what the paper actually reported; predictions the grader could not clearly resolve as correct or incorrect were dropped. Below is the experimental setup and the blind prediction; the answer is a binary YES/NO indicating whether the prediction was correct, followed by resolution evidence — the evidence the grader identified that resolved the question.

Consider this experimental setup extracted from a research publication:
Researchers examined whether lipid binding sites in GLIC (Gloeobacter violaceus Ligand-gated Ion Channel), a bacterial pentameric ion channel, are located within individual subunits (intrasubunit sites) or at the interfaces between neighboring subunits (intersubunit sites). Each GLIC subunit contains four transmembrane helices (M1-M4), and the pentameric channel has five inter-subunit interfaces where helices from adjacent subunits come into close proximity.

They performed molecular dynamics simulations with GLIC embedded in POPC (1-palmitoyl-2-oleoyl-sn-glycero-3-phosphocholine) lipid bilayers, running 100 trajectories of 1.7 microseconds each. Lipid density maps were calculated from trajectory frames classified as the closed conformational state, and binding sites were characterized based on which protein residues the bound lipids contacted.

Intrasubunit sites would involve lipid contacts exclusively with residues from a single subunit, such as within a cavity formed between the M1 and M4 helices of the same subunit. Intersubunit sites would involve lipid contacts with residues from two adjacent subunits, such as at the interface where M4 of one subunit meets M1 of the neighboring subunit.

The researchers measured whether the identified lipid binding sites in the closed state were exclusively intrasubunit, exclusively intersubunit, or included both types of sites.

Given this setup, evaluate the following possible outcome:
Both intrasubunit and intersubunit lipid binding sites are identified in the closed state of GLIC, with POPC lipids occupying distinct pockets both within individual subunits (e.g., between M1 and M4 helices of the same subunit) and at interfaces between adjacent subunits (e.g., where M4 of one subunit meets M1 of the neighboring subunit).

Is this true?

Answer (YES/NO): NO